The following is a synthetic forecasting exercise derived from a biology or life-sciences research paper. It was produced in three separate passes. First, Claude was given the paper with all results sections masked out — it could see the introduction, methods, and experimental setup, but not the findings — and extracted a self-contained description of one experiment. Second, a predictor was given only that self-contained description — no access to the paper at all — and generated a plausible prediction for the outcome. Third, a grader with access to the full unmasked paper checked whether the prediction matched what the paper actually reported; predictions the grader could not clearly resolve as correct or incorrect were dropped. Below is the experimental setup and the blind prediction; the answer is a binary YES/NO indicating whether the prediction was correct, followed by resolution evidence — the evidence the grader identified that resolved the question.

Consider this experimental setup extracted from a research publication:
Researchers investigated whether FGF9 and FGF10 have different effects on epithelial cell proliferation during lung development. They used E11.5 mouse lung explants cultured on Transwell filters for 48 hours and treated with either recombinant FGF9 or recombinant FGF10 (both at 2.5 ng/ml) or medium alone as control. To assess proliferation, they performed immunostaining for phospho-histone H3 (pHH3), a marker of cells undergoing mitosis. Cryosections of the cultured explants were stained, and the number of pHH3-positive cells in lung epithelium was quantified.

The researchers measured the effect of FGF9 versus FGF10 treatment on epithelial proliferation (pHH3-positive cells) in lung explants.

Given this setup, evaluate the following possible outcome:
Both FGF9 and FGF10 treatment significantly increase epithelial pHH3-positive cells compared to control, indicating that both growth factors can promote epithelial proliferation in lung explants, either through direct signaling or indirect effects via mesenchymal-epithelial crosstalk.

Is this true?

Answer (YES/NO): NO